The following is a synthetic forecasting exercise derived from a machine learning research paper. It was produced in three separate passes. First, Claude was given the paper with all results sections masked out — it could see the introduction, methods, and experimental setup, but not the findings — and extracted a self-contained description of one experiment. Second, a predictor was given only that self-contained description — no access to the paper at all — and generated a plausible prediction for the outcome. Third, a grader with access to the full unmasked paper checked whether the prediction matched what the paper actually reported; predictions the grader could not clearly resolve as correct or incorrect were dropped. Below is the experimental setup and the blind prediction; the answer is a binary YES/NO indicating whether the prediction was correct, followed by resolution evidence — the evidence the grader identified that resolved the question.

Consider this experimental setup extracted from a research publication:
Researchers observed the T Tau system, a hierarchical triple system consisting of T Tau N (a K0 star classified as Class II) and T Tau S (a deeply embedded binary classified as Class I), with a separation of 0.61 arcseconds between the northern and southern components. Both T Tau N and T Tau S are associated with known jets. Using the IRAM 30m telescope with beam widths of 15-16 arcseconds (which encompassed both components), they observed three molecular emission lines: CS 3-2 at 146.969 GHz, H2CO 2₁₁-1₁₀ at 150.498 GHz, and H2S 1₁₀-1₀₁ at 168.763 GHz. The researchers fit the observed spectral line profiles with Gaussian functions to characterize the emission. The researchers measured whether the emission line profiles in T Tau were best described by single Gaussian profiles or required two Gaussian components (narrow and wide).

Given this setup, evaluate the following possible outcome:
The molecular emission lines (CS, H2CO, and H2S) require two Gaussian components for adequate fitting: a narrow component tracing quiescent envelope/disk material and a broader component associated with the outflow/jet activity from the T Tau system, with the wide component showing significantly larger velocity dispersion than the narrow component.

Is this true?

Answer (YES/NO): NO